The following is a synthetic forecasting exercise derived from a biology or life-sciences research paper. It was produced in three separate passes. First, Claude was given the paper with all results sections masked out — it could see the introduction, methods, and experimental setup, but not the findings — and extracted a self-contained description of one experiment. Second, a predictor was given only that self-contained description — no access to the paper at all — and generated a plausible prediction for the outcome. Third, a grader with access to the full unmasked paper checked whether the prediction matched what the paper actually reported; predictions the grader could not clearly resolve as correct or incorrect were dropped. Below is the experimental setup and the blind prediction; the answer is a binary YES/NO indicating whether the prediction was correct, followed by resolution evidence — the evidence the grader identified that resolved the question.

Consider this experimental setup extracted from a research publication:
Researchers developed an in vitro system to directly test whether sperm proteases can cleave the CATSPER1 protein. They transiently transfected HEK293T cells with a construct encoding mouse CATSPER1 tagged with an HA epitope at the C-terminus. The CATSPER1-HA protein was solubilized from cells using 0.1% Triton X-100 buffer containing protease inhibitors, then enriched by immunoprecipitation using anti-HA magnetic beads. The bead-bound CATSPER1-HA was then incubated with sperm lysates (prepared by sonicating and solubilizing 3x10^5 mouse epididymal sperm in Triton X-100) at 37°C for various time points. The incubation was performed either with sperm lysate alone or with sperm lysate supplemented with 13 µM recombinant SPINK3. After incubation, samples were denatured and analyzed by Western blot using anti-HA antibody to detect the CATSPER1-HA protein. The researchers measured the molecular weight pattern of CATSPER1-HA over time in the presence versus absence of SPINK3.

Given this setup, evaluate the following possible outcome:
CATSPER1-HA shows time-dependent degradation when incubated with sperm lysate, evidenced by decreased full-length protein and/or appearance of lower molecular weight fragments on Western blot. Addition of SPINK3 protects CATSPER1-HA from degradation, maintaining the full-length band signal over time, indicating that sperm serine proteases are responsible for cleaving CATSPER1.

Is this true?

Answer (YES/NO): YES